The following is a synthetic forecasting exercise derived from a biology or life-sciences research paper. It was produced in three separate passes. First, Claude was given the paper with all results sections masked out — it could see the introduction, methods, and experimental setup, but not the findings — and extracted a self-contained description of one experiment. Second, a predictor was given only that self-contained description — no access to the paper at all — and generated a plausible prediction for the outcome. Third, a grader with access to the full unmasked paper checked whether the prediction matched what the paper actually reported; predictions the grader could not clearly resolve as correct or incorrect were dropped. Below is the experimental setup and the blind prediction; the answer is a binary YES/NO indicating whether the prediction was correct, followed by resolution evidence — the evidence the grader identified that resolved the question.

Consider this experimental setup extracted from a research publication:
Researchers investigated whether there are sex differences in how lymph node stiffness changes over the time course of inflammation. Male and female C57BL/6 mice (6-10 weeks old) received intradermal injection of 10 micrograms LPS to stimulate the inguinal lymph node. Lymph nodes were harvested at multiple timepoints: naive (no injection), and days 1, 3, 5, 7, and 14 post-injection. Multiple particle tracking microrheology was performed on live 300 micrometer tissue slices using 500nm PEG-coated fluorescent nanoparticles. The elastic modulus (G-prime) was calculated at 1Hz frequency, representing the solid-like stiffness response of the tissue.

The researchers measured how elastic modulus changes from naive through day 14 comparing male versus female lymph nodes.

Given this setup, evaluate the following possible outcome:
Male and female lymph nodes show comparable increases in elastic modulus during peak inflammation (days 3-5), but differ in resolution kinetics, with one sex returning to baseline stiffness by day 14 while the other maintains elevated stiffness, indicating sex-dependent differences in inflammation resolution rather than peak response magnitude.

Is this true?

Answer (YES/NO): NO